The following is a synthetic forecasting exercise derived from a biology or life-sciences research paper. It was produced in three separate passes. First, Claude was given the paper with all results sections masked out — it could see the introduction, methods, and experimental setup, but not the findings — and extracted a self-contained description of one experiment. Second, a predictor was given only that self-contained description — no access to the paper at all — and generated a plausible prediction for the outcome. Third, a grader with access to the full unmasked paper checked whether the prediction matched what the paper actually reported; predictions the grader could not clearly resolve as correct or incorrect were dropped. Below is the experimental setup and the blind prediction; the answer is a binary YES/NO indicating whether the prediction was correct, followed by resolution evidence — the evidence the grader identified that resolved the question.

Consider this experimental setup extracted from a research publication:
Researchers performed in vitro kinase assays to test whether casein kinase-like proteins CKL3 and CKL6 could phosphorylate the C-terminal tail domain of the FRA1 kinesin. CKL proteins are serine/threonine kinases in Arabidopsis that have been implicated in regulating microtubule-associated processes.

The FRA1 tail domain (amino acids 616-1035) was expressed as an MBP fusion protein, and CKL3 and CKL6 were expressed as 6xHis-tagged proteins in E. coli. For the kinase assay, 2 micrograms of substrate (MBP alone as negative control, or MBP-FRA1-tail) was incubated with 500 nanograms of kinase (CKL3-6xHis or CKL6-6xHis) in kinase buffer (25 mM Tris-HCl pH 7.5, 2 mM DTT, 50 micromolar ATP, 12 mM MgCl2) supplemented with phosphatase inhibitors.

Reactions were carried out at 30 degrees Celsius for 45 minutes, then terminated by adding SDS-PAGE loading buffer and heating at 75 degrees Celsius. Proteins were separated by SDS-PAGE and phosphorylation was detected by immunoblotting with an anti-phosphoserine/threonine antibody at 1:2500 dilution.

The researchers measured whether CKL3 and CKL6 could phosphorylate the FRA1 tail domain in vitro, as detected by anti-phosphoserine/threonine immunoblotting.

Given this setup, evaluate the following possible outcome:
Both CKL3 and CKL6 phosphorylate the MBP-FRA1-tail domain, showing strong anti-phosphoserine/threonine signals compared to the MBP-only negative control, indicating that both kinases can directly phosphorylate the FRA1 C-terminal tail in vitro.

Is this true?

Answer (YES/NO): NO